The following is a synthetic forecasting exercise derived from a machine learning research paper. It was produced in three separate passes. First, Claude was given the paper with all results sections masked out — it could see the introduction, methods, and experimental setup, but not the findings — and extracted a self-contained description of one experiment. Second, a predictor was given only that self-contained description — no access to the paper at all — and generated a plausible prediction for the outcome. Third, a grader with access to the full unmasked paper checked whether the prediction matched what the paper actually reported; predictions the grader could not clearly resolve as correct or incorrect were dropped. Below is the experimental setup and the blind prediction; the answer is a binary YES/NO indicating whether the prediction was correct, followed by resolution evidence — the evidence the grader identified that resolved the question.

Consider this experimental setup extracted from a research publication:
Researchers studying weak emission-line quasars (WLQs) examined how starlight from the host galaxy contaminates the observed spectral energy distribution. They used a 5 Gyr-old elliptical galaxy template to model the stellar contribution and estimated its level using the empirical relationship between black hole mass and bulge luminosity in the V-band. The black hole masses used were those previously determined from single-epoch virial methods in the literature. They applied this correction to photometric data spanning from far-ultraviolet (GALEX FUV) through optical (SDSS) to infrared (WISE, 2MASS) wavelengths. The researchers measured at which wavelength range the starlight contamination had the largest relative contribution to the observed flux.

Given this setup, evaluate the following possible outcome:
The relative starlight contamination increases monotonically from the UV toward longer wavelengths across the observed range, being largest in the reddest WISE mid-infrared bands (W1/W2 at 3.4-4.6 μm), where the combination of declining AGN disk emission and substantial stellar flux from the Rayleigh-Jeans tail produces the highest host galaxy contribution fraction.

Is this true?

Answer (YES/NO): YES